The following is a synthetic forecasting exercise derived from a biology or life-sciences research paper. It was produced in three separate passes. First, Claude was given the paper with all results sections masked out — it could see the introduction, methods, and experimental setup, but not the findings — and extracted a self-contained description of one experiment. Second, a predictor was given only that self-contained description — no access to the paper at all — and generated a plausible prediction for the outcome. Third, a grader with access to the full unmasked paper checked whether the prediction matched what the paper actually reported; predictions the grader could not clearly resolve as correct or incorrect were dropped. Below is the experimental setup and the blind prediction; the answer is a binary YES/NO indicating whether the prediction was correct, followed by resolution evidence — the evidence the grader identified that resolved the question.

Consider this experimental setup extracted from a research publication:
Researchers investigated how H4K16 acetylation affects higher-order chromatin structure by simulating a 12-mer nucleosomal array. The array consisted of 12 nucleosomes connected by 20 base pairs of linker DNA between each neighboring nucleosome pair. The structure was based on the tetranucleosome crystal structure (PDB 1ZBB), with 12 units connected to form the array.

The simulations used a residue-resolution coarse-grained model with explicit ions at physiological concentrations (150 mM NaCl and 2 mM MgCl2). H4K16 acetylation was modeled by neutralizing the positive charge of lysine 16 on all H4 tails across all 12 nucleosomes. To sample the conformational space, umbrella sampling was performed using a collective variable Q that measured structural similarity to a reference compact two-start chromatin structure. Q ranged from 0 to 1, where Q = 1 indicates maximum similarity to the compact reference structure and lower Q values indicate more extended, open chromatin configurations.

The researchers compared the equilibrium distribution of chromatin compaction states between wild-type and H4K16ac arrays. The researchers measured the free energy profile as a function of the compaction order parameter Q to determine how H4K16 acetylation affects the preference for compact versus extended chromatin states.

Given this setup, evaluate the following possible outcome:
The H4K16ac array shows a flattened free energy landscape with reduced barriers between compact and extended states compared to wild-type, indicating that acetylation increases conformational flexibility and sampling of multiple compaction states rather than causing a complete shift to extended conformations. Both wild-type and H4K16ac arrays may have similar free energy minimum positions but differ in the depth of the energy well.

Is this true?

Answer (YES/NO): NO